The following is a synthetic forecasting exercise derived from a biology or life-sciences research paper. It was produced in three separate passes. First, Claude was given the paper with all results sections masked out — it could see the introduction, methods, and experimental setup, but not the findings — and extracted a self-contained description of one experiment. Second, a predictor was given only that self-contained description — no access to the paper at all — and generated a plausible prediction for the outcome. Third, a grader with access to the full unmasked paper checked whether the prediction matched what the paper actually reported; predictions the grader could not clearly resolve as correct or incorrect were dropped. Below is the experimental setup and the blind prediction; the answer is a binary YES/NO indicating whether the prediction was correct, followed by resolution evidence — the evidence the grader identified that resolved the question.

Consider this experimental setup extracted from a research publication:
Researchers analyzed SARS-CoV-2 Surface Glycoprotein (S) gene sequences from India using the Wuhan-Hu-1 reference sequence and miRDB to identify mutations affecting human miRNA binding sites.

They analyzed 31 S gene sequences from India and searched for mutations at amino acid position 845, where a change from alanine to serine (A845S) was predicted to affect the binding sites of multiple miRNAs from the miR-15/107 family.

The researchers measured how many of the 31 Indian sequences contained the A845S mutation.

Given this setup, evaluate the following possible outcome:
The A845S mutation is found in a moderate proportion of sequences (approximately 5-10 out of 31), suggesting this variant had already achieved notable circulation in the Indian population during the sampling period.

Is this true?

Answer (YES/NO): NO